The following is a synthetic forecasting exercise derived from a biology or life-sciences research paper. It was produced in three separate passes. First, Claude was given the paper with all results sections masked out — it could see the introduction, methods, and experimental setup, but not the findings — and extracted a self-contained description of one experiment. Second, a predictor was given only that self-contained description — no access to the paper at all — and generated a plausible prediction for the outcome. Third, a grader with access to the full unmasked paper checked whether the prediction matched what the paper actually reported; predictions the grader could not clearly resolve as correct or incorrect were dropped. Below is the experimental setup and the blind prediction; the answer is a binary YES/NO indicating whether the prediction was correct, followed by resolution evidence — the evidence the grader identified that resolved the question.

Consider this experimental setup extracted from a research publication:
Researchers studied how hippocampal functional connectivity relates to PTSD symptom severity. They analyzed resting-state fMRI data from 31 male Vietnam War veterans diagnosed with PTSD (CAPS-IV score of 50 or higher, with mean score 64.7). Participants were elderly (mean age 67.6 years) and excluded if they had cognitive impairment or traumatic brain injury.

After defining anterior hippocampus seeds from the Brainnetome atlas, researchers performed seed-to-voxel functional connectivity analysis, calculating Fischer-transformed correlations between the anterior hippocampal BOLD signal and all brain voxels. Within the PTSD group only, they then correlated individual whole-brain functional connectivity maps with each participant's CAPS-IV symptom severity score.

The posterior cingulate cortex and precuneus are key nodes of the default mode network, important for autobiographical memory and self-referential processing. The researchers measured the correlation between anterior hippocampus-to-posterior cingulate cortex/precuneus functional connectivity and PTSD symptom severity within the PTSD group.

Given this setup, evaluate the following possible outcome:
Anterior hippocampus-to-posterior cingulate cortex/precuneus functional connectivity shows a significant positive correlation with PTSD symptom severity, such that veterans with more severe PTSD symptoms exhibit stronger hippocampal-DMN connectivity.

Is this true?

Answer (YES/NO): NO